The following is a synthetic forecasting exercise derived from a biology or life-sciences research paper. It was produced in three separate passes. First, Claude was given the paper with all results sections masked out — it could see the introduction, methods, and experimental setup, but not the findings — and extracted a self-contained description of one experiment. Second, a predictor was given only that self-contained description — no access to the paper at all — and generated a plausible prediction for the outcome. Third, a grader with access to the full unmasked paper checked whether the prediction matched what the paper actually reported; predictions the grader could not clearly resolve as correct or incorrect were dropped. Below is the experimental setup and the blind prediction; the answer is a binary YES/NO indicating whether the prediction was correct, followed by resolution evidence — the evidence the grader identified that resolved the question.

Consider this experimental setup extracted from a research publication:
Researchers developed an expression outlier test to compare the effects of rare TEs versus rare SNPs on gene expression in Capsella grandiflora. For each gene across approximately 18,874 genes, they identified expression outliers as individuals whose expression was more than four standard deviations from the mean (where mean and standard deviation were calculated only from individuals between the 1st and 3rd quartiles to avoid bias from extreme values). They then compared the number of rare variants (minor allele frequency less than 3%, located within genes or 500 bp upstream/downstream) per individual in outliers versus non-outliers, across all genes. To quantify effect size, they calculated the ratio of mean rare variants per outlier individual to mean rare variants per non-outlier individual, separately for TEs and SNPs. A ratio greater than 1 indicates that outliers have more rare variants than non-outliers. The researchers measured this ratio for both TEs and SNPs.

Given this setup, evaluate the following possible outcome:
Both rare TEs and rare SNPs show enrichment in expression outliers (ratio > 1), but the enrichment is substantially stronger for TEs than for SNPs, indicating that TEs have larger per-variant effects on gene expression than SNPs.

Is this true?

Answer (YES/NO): YES